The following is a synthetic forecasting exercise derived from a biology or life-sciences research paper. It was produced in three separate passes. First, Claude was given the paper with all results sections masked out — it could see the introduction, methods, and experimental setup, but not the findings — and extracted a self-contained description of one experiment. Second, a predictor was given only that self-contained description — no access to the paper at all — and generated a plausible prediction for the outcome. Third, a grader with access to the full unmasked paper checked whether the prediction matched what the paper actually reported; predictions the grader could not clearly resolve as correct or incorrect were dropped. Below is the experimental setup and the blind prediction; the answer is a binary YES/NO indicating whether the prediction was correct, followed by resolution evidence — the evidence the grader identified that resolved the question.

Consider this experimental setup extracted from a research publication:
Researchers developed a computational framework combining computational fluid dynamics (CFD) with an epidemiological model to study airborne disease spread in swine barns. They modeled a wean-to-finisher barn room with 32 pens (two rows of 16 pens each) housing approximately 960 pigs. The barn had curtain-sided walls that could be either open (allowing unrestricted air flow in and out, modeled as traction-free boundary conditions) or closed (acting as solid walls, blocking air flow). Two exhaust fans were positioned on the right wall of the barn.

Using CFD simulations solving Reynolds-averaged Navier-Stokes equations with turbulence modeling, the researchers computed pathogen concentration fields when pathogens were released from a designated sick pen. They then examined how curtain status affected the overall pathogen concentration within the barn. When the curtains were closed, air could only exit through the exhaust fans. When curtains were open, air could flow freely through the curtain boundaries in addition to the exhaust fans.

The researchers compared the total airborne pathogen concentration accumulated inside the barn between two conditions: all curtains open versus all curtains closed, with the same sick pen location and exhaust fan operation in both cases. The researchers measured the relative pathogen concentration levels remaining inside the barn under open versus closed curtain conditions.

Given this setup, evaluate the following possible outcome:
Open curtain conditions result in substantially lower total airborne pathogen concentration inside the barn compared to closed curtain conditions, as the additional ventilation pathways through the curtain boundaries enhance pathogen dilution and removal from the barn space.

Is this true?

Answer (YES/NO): YES